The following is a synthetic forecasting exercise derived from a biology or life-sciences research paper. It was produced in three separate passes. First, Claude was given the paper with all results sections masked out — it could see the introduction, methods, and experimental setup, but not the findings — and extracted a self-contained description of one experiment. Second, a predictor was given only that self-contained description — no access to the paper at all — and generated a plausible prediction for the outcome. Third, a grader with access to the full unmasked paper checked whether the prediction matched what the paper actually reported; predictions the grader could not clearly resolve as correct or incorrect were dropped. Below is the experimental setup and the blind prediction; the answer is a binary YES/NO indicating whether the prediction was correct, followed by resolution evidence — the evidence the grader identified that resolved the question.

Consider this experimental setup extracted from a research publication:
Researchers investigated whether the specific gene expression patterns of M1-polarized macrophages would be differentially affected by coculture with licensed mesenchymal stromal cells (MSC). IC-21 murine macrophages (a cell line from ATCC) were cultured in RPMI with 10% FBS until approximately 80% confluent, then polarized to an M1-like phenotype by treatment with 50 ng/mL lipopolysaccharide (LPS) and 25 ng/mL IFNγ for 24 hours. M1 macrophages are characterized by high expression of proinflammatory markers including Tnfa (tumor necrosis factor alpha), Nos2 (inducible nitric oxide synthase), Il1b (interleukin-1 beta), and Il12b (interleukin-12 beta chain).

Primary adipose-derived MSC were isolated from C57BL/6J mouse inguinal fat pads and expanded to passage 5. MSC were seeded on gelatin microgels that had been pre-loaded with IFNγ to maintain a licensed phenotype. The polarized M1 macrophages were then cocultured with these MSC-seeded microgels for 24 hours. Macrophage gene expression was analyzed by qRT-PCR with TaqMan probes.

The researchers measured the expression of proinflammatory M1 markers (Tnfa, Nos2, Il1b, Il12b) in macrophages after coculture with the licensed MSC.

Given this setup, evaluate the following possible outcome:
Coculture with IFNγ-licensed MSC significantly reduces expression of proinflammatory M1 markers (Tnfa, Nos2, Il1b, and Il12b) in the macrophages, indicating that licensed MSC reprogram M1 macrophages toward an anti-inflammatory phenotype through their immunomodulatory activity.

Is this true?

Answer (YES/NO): NO